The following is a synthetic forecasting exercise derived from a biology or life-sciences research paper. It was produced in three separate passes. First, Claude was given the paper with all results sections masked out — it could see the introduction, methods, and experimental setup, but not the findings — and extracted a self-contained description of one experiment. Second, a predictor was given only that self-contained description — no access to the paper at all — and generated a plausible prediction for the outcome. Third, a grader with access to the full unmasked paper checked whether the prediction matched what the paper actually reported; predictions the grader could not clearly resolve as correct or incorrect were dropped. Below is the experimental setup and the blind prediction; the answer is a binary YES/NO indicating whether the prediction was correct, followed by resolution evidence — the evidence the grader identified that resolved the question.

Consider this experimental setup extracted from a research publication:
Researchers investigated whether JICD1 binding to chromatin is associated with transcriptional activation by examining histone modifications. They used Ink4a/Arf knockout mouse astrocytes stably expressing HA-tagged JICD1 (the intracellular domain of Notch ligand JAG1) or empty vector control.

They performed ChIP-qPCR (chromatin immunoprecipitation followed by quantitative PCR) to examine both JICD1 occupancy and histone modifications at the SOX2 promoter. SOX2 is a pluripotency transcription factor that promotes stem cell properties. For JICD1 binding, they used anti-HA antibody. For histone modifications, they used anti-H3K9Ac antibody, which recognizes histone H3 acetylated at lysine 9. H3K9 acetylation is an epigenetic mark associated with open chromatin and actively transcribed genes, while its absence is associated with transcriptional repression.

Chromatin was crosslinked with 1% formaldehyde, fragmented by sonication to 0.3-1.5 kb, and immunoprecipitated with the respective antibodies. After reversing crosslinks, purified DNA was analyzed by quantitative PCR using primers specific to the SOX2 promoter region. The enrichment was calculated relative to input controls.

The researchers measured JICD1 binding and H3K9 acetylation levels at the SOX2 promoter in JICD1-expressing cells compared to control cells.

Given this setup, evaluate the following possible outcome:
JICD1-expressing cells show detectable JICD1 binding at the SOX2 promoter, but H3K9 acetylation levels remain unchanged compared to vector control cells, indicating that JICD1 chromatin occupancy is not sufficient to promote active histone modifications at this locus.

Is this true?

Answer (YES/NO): NO